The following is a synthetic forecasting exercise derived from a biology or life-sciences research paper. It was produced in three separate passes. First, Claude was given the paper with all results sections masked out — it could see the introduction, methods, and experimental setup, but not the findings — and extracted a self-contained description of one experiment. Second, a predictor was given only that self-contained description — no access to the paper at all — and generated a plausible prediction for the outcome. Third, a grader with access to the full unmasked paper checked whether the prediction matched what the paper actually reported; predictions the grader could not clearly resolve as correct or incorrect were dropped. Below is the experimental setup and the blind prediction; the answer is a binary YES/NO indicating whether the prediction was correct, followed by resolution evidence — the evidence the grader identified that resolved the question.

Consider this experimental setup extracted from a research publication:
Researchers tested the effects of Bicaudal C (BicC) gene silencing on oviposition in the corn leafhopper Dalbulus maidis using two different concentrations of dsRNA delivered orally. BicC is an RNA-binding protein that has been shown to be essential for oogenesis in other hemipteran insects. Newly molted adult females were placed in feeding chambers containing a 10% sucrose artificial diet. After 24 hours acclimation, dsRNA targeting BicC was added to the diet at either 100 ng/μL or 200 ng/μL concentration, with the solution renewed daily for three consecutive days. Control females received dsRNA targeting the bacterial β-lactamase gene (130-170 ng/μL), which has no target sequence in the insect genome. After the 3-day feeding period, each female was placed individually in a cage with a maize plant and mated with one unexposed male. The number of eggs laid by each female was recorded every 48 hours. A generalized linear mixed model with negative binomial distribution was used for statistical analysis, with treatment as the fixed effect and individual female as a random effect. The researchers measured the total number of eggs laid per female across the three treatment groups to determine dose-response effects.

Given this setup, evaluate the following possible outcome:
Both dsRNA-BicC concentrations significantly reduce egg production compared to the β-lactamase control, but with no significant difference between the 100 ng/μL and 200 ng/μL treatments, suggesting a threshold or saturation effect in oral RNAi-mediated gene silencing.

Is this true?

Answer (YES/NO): YES